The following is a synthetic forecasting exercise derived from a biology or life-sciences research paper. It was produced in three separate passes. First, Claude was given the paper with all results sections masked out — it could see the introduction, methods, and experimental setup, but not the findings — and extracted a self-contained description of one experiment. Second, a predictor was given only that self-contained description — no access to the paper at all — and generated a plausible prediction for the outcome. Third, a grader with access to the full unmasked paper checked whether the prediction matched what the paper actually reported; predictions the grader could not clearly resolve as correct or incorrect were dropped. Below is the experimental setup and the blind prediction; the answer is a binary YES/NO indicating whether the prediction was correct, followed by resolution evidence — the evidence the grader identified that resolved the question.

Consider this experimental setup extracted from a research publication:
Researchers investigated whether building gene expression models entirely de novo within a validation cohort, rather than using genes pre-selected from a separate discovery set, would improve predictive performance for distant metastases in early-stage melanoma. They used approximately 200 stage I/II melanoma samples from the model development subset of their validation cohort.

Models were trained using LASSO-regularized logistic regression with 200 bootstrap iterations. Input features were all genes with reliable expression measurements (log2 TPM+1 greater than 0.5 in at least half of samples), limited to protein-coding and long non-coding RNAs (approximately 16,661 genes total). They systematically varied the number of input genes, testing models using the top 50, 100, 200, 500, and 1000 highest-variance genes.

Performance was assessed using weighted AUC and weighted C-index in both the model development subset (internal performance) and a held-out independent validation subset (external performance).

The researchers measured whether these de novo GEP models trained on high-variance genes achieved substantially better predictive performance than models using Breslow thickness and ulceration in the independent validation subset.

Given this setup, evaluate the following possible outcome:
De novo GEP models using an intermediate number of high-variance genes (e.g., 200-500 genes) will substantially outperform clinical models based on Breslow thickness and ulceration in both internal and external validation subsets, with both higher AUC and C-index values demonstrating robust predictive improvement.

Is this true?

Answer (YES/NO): NO